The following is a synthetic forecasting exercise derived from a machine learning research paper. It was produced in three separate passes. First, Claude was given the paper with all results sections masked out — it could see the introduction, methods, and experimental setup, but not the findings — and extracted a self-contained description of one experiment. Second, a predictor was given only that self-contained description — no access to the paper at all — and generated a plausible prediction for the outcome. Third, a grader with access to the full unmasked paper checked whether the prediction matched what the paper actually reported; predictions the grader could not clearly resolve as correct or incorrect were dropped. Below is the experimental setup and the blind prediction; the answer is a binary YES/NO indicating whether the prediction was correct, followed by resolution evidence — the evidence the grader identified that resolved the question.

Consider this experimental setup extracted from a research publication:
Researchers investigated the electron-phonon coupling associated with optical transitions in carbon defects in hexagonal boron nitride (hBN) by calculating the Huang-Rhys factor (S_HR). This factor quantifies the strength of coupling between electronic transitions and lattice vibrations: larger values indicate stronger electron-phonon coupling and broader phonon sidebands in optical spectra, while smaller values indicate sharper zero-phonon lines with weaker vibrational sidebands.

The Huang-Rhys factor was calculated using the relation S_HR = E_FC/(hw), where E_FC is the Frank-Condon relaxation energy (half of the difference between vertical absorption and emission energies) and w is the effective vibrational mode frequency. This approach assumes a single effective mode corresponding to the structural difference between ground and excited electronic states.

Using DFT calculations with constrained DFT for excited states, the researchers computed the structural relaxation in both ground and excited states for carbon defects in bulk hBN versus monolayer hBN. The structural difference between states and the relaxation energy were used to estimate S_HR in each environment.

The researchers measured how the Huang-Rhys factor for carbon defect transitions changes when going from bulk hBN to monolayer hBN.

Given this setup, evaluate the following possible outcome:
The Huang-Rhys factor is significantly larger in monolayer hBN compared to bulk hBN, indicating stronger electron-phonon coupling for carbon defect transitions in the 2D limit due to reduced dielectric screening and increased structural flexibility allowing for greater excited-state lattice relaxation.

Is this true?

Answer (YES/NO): YES